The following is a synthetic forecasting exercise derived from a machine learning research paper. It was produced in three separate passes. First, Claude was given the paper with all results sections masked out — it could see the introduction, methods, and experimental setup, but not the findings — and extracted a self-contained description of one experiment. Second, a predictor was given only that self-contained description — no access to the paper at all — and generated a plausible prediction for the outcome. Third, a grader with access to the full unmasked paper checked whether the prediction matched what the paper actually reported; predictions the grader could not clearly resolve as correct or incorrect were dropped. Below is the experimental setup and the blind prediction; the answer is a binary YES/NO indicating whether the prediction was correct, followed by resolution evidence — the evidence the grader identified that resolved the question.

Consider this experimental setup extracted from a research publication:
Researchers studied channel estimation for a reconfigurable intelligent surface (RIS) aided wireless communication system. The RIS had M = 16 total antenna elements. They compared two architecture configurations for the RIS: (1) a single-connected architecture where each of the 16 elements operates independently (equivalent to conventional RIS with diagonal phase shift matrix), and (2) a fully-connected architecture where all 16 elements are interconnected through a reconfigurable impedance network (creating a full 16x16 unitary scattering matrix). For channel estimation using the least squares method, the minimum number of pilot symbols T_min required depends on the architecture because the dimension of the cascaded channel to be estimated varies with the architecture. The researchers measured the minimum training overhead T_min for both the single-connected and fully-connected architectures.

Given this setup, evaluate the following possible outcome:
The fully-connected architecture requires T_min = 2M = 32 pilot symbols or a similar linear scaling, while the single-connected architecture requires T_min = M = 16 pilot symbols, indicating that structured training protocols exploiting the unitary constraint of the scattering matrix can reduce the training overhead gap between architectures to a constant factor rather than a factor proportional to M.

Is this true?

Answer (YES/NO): NO